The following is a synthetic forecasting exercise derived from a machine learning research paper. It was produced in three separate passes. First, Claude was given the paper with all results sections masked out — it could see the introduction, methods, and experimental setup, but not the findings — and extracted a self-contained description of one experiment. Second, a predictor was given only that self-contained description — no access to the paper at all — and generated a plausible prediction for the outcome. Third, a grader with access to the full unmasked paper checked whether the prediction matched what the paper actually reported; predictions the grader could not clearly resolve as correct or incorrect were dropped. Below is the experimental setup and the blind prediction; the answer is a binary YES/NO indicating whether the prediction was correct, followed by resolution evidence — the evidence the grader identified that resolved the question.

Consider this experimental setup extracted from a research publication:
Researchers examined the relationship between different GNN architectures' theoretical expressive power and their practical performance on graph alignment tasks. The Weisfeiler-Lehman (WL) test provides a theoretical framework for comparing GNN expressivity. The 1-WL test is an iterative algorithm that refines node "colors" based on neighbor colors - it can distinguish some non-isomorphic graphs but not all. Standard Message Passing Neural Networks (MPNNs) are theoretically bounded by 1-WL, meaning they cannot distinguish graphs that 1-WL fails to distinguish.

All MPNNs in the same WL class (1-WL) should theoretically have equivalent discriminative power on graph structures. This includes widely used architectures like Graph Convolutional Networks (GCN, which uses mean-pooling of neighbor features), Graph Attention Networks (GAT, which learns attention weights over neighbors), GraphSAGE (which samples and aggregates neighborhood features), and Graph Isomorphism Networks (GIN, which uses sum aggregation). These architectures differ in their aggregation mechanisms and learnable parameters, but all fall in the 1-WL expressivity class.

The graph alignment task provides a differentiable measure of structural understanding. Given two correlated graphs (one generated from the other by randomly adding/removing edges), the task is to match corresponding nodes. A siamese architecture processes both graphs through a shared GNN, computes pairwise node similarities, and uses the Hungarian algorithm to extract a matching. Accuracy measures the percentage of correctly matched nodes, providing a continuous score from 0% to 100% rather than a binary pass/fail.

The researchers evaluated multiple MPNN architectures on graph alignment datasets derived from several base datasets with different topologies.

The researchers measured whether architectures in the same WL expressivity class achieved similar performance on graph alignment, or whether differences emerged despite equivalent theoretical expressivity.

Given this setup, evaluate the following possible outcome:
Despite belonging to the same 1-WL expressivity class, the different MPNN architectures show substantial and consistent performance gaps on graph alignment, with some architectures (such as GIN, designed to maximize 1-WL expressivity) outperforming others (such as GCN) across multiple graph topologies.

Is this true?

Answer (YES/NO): NO